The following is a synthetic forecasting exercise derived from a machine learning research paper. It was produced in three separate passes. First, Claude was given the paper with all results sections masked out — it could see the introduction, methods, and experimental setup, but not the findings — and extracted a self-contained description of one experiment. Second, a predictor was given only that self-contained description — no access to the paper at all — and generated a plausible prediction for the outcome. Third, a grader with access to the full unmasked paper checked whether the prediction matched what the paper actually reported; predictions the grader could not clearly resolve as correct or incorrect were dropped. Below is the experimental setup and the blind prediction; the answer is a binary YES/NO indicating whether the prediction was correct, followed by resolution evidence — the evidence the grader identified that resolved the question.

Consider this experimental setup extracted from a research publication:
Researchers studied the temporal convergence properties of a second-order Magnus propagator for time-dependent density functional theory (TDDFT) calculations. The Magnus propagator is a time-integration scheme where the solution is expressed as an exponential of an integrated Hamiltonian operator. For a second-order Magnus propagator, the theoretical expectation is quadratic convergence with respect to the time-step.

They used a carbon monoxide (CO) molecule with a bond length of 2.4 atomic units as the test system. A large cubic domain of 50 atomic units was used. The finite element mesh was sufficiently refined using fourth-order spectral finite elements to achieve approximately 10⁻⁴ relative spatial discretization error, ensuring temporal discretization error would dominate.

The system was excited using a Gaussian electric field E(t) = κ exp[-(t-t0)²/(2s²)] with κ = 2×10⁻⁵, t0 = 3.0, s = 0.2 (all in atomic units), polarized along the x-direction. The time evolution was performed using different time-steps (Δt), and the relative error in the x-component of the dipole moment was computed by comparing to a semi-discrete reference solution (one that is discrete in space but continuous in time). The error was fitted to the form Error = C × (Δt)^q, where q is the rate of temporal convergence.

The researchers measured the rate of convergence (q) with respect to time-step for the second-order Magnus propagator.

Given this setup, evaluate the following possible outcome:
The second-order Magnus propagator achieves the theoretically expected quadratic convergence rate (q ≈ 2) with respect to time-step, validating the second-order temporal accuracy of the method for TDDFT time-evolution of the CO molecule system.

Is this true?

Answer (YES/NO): YES